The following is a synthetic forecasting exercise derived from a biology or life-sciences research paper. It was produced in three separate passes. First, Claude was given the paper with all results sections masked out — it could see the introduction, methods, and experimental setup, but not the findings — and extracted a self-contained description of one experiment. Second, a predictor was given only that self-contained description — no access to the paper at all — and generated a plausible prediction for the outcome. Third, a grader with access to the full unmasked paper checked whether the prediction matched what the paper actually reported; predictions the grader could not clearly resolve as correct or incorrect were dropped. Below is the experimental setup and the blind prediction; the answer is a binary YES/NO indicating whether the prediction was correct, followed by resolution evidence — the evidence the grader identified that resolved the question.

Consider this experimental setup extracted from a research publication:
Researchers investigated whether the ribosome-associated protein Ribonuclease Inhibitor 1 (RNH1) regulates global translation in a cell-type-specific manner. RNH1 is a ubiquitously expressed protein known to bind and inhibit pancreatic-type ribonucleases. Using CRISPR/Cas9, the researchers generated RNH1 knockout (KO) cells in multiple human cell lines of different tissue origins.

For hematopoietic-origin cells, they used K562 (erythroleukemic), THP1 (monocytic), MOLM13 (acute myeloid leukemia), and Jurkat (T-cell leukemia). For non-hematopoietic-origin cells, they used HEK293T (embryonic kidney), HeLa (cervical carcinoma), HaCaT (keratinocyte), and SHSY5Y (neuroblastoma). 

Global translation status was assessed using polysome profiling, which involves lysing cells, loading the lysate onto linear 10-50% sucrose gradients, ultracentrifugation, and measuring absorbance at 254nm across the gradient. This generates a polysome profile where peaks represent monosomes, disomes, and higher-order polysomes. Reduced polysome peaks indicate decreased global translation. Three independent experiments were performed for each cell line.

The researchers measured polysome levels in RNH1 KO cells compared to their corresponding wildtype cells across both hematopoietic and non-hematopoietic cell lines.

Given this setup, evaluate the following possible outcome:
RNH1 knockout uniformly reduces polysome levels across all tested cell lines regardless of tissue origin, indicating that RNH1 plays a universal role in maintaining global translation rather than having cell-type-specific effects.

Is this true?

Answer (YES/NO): NO